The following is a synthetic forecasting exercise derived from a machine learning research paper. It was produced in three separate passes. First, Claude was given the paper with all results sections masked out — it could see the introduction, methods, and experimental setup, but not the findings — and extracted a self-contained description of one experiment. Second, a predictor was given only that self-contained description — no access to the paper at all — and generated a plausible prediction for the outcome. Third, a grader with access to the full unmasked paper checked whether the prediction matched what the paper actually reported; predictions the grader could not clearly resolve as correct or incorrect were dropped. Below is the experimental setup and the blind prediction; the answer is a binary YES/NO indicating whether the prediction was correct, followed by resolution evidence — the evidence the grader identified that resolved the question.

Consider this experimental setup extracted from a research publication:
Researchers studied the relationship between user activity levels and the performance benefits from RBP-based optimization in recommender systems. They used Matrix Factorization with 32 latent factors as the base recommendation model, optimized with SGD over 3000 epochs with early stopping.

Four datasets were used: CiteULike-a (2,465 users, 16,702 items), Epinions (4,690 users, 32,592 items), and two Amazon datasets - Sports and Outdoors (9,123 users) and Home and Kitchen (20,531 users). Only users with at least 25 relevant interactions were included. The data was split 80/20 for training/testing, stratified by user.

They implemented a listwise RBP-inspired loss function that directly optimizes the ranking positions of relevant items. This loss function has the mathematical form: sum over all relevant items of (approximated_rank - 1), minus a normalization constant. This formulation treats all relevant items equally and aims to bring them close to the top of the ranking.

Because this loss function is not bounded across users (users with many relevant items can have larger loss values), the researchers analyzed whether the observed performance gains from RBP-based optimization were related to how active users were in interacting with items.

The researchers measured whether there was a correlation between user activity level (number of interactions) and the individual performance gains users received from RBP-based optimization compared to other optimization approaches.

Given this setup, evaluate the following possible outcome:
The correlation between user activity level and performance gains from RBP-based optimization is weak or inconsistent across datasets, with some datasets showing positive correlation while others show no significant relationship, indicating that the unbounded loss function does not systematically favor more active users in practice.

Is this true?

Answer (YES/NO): NO